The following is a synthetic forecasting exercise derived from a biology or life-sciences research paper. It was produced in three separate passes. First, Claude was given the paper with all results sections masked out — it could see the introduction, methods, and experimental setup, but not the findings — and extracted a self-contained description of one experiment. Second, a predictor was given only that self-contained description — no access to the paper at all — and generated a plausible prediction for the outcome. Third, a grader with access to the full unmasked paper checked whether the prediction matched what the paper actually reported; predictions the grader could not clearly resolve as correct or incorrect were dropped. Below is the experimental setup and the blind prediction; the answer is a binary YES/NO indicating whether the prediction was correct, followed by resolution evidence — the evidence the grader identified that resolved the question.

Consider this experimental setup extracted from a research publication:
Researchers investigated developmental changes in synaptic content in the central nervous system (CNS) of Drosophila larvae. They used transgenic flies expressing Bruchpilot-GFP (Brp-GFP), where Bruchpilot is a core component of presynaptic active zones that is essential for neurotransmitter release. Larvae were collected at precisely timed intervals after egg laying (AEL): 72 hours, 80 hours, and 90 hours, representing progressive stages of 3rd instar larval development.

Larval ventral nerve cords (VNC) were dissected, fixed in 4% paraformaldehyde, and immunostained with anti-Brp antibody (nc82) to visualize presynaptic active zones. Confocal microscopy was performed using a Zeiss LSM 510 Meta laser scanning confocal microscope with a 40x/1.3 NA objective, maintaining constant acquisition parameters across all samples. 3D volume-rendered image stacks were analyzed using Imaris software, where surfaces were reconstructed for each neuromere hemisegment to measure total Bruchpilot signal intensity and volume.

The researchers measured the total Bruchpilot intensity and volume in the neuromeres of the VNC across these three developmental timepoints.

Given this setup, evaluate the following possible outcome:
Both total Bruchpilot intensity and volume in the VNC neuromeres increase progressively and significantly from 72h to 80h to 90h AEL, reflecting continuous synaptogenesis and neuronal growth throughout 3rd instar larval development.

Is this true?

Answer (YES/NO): NO